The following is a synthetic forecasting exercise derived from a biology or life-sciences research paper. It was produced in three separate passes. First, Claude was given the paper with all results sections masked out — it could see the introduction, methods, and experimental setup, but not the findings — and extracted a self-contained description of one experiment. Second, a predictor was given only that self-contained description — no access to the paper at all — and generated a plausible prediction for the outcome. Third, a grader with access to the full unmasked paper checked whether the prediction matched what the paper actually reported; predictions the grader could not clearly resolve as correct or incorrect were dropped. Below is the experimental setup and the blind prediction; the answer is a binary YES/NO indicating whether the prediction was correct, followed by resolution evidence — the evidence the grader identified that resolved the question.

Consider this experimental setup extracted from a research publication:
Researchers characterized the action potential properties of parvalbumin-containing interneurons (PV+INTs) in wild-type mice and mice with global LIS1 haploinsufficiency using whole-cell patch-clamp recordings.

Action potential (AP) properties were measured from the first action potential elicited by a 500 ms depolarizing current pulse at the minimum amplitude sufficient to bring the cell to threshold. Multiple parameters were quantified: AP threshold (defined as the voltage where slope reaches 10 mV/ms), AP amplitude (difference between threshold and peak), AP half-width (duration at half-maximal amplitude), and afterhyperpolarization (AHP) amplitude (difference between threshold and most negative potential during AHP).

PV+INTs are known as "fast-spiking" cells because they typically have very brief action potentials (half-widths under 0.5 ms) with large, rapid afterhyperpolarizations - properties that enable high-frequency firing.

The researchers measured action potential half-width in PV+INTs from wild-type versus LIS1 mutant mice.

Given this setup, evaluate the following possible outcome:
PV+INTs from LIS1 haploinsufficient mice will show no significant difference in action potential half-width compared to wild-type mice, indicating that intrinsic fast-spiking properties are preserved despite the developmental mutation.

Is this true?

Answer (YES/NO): NO